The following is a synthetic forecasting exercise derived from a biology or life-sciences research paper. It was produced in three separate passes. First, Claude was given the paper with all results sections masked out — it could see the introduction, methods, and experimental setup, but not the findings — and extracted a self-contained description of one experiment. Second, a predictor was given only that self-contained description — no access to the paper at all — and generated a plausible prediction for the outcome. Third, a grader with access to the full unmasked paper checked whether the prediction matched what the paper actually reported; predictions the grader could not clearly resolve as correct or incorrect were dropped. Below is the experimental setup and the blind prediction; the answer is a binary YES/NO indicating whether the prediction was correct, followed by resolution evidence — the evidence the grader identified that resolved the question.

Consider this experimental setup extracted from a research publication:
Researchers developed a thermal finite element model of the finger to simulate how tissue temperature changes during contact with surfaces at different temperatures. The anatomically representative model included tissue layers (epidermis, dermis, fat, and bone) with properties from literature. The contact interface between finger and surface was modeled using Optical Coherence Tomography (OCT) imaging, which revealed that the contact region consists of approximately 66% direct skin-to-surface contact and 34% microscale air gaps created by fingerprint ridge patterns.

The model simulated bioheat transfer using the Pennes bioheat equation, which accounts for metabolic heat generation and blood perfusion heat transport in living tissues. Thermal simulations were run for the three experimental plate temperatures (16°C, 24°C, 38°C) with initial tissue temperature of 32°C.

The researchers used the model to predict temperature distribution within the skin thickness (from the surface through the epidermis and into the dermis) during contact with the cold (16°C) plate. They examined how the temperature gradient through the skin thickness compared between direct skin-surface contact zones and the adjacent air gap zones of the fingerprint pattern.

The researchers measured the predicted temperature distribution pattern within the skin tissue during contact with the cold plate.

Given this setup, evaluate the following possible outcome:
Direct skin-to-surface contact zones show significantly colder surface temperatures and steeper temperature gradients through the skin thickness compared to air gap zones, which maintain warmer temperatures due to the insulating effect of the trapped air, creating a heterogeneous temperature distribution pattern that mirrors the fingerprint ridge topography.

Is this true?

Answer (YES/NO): YES